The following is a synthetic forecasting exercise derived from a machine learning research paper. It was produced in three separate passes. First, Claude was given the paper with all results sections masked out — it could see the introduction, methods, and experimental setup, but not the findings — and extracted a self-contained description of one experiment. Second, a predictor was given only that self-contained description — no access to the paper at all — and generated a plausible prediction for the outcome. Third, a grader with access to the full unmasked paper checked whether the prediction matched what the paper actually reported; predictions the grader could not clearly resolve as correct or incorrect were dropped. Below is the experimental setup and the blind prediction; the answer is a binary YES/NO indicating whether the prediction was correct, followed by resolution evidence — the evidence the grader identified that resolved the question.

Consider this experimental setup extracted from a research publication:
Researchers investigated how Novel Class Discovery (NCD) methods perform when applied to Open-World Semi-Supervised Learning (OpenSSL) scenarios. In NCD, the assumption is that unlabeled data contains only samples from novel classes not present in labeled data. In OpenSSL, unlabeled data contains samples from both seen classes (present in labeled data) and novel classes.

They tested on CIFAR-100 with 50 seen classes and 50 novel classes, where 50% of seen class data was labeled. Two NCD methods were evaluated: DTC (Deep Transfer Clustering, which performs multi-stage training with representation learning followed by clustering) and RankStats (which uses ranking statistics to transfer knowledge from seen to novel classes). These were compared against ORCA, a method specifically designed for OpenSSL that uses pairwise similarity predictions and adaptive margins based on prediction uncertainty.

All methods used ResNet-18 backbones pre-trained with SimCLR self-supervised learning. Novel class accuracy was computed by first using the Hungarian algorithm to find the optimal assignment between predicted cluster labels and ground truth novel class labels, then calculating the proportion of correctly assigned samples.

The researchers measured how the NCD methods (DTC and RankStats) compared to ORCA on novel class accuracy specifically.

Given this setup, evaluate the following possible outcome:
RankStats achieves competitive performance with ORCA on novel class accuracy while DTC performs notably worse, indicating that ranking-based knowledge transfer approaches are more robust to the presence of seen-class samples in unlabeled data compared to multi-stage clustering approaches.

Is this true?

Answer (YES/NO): NO